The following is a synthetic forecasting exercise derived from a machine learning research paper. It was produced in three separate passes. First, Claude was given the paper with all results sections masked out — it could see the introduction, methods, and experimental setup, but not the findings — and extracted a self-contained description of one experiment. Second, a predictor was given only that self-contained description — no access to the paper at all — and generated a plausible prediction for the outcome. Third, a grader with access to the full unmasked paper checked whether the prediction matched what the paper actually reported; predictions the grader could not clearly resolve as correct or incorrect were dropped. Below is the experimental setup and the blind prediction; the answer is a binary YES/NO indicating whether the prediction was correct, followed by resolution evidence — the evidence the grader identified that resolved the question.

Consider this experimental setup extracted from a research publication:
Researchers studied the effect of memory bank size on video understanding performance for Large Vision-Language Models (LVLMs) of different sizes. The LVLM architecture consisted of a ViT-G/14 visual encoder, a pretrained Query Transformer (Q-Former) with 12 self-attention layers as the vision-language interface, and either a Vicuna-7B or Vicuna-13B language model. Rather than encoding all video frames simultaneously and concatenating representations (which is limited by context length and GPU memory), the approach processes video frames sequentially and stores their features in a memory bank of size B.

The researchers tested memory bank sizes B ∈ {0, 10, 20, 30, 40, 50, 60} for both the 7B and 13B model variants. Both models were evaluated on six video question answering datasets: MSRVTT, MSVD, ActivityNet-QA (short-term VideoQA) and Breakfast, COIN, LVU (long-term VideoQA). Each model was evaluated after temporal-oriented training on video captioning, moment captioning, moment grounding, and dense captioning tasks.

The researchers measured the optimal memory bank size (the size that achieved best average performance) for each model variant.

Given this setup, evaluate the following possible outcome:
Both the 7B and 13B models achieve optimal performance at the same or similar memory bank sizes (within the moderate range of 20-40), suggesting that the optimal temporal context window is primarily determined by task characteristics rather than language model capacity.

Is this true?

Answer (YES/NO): NO